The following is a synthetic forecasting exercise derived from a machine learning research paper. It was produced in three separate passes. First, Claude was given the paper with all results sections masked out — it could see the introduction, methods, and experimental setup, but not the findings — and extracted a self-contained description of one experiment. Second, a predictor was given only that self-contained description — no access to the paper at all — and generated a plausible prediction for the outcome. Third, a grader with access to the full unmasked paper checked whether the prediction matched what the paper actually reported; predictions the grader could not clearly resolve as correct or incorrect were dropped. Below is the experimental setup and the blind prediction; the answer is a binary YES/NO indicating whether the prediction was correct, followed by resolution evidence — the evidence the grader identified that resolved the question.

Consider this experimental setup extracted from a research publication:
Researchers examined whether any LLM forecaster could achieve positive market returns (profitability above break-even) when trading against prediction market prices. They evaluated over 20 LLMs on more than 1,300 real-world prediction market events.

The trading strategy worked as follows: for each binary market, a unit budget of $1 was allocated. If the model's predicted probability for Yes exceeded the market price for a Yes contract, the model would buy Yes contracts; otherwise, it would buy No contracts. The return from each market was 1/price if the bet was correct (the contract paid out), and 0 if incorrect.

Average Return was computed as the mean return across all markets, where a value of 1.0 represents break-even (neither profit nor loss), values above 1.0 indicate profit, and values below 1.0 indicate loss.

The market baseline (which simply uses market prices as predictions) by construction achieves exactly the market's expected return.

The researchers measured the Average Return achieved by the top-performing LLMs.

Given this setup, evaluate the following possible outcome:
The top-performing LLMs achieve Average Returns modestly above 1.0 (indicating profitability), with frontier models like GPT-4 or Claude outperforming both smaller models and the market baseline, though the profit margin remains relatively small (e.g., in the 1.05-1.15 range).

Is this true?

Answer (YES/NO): NO